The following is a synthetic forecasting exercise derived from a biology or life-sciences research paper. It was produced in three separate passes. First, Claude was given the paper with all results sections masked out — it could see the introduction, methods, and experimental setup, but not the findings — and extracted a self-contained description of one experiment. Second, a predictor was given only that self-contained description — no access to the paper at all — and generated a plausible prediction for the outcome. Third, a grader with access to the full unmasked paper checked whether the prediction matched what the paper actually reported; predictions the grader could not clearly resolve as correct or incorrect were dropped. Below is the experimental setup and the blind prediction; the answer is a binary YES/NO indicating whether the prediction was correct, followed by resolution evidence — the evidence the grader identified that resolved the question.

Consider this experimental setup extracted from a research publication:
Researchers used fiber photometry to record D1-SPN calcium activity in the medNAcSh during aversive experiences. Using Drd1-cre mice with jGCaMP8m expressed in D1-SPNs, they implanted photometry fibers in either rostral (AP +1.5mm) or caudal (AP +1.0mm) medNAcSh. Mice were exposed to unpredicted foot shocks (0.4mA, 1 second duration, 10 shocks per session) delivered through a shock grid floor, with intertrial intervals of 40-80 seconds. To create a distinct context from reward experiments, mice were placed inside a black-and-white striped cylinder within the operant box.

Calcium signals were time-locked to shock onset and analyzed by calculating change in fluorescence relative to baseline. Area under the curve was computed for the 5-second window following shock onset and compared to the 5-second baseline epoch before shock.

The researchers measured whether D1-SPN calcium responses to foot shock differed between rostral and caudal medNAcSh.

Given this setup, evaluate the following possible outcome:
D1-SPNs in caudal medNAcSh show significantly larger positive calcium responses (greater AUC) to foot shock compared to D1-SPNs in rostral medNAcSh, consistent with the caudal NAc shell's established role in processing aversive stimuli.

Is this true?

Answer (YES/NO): NO